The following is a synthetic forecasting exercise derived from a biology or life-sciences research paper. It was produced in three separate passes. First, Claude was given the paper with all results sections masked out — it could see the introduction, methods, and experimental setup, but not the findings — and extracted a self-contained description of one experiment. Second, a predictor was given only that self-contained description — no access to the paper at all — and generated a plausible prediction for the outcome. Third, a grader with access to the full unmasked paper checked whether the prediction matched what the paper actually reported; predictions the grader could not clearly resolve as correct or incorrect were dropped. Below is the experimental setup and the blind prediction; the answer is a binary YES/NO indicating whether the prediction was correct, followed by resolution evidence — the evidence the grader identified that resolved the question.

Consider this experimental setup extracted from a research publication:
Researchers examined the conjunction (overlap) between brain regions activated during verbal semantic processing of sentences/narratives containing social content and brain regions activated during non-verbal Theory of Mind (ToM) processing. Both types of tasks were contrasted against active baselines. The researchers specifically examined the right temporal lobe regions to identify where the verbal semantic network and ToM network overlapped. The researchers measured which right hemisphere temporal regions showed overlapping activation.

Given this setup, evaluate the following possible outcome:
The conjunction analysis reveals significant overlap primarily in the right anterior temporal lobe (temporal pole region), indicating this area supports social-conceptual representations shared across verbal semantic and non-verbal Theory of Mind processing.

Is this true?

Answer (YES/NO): NO